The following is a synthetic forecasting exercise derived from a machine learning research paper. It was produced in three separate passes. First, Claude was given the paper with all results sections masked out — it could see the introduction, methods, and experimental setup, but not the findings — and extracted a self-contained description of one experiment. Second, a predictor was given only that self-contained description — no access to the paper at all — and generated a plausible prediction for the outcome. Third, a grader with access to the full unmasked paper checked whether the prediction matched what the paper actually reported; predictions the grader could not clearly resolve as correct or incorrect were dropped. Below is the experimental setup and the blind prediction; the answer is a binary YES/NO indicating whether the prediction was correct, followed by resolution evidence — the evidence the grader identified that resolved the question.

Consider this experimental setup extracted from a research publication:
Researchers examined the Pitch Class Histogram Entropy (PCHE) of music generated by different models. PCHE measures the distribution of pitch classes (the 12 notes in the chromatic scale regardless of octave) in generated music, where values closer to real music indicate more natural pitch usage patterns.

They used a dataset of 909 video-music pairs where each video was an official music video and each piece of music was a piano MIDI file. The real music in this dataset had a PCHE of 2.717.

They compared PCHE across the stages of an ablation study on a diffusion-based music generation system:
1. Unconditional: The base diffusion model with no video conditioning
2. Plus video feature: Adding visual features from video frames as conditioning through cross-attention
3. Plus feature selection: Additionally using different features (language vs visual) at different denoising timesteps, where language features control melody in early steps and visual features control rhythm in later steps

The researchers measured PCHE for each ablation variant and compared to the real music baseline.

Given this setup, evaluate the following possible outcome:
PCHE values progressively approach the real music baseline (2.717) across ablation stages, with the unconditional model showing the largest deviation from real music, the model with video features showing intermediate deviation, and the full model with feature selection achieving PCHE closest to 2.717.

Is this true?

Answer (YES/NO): YES